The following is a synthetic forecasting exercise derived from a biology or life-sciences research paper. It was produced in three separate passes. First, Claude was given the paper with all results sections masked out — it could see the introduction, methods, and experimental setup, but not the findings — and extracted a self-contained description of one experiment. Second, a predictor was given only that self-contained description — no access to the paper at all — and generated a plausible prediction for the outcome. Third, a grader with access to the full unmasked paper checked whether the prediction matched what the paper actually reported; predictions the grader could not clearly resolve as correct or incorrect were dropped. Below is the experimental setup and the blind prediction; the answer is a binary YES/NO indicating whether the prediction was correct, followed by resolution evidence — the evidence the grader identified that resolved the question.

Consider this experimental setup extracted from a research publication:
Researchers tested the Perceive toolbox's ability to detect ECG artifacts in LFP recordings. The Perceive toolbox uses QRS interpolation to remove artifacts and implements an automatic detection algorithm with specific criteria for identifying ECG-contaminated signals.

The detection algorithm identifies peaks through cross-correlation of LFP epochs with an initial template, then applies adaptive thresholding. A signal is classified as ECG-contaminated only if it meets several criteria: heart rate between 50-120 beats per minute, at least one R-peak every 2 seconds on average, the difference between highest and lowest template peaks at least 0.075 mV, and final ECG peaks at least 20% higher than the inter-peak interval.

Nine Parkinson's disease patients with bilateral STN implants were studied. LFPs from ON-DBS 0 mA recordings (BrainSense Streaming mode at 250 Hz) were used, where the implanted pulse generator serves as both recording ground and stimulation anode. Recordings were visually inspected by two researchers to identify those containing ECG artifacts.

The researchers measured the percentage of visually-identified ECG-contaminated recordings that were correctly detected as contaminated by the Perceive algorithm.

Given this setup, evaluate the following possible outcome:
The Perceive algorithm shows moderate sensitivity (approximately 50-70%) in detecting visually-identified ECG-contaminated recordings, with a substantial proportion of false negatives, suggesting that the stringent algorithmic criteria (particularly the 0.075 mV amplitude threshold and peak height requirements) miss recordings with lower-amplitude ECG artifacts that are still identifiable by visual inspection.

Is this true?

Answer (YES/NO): YES